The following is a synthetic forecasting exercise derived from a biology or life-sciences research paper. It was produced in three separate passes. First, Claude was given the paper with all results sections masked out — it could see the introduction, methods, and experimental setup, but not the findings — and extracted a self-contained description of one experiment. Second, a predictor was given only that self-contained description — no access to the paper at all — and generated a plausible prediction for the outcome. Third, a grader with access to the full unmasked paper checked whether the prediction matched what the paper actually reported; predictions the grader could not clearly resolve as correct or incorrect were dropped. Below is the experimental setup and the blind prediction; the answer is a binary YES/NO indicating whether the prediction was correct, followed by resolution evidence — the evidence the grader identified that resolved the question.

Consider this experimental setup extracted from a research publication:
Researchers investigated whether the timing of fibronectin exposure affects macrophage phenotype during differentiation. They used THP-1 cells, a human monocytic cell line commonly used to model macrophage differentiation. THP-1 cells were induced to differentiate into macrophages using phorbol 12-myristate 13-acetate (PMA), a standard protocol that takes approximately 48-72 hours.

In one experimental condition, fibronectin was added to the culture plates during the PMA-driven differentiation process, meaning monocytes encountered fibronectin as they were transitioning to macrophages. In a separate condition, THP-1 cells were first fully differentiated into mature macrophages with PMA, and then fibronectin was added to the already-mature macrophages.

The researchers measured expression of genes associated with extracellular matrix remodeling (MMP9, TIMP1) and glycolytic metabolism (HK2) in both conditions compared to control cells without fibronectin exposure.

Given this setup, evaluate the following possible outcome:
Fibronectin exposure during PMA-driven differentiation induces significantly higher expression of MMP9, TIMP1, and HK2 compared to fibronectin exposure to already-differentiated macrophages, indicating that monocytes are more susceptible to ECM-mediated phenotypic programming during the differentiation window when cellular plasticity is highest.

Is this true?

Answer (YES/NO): YES